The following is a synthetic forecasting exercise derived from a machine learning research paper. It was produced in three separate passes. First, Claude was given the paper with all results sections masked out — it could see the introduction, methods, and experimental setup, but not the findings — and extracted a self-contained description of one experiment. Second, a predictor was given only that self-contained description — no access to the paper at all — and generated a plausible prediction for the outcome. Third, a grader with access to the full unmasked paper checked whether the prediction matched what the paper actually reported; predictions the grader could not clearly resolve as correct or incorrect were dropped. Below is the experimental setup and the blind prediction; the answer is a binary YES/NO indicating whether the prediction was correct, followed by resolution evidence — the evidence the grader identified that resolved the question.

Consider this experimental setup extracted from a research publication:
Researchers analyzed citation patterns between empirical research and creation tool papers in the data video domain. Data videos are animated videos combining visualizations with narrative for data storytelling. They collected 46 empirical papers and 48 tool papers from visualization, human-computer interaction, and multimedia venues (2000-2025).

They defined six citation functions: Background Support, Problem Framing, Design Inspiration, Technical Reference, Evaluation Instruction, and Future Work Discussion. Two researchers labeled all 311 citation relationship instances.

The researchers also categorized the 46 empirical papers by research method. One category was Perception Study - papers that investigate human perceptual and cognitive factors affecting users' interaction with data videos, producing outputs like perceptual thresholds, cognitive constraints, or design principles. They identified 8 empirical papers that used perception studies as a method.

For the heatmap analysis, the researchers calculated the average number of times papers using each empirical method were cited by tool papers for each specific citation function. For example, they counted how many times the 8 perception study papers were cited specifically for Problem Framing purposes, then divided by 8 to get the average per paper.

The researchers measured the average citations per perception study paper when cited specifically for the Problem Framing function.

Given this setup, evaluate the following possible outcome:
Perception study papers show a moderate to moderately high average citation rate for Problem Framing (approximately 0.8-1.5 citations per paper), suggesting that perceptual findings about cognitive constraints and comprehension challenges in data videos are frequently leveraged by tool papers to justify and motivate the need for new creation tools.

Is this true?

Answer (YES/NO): NO